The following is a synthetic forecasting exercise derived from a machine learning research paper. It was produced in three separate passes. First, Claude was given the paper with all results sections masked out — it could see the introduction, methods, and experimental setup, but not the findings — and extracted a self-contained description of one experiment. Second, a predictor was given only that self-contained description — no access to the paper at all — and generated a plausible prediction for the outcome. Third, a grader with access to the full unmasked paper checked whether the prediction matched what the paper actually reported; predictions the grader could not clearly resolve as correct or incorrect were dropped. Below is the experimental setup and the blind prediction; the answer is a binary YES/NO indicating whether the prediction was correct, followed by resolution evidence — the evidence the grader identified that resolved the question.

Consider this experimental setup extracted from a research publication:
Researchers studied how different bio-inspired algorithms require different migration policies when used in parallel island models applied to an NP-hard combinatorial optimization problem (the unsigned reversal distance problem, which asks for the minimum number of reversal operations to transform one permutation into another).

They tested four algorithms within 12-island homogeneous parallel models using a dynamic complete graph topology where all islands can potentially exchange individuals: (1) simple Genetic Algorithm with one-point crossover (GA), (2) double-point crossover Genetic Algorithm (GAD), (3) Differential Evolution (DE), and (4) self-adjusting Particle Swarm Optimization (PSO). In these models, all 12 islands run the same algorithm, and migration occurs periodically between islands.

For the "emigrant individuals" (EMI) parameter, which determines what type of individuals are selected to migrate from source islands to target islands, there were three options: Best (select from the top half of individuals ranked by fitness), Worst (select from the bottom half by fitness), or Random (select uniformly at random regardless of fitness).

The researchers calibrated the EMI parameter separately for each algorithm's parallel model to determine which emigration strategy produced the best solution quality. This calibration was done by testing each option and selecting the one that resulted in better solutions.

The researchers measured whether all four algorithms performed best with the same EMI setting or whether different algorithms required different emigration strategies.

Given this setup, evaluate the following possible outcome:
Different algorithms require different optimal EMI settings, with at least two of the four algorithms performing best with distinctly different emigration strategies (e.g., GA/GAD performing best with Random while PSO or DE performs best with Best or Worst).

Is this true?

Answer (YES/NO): YES